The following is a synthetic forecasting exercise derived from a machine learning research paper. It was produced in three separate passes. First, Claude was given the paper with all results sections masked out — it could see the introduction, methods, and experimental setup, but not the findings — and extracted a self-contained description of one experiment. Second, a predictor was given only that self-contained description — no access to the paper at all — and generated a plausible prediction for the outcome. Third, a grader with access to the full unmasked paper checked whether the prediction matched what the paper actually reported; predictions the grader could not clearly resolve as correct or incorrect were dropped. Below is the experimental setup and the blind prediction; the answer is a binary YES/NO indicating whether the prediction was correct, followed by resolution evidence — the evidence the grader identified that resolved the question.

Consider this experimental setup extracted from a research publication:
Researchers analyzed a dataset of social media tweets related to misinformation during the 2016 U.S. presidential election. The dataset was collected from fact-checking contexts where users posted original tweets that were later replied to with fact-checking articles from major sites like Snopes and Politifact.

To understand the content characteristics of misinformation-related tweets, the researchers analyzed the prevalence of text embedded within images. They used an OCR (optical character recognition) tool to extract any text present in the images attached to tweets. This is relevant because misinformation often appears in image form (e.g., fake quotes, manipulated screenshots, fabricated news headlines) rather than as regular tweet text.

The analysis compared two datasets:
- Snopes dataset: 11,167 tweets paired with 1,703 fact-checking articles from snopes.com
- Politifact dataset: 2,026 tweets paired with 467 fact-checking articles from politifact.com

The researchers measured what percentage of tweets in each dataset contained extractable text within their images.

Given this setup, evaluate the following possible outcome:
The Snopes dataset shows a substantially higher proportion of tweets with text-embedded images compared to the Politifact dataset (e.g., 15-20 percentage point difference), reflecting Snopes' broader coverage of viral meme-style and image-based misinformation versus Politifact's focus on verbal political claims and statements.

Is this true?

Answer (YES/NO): NO